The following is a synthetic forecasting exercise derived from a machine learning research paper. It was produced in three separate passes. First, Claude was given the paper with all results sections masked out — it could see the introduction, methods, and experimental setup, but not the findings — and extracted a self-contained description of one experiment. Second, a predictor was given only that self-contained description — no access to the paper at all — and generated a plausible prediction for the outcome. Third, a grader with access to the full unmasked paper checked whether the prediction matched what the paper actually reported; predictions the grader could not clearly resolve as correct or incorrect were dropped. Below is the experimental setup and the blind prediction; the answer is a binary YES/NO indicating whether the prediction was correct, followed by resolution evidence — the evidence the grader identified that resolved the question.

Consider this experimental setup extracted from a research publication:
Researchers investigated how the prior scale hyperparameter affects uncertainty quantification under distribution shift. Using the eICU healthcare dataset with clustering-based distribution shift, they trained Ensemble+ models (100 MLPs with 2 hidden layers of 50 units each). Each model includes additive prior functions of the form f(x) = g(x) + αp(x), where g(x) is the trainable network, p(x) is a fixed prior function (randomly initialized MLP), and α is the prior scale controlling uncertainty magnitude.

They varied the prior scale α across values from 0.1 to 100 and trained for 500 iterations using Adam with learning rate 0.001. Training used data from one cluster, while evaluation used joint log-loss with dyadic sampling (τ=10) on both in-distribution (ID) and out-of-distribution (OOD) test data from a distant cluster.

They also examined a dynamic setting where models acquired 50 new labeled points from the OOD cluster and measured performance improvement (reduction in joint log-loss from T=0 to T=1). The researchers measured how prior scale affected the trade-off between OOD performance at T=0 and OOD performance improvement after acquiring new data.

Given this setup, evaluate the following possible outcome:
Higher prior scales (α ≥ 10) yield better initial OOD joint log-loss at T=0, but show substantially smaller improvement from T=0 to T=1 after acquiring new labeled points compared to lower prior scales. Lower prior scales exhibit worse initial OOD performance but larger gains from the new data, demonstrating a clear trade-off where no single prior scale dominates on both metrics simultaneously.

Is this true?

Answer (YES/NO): YES